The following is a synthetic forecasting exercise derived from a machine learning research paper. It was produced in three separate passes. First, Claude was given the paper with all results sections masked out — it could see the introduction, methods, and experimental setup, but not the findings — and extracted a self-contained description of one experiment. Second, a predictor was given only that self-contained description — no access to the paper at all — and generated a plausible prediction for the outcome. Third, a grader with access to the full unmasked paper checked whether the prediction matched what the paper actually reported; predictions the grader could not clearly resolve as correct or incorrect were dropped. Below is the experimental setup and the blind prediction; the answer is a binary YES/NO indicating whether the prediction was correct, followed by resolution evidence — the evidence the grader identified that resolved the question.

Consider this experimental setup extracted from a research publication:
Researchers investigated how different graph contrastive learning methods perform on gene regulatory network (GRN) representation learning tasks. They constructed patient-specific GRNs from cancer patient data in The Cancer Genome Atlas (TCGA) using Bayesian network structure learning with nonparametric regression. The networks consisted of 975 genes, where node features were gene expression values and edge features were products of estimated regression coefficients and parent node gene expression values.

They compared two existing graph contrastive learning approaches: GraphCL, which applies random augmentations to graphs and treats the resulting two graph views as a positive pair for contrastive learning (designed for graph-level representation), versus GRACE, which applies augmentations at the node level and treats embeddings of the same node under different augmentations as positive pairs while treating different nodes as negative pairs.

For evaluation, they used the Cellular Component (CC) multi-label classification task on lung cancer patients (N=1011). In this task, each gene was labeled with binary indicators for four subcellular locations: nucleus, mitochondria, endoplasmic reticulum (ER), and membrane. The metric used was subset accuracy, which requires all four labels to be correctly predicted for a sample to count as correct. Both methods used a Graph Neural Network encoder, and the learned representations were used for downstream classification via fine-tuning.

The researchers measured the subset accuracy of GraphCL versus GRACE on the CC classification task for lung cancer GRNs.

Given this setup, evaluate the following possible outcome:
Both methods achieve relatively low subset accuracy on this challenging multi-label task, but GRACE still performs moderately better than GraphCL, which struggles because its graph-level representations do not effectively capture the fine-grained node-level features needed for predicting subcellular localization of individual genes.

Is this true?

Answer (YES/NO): NO